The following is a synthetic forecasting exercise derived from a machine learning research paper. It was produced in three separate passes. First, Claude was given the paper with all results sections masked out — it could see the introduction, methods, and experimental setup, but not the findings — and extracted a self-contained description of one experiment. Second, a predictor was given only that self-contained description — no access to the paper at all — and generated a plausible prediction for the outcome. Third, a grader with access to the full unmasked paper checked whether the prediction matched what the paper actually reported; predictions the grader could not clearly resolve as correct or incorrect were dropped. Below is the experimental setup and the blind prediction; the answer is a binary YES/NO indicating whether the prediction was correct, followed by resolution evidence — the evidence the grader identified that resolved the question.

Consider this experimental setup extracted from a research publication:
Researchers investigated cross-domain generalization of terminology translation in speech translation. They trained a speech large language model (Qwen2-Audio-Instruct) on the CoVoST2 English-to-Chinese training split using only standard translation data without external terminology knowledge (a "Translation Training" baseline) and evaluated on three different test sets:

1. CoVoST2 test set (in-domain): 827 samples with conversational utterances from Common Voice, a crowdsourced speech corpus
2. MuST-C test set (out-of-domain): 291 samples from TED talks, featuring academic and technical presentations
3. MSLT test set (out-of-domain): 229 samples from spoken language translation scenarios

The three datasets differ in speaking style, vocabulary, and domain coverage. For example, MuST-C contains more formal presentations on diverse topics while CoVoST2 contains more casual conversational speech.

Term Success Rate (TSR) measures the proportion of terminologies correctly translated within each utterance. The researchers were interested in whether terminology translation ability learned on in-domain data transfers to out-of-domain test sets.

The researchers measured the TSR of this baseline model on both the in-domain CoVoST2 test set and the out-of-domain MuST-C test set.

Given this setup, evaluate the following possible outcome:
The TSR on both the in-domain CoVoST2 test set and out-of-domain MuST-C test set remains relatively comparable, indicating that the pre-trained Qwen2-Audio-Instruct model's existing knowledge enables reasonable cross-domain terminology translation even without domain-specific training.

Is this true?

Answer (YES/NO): NO